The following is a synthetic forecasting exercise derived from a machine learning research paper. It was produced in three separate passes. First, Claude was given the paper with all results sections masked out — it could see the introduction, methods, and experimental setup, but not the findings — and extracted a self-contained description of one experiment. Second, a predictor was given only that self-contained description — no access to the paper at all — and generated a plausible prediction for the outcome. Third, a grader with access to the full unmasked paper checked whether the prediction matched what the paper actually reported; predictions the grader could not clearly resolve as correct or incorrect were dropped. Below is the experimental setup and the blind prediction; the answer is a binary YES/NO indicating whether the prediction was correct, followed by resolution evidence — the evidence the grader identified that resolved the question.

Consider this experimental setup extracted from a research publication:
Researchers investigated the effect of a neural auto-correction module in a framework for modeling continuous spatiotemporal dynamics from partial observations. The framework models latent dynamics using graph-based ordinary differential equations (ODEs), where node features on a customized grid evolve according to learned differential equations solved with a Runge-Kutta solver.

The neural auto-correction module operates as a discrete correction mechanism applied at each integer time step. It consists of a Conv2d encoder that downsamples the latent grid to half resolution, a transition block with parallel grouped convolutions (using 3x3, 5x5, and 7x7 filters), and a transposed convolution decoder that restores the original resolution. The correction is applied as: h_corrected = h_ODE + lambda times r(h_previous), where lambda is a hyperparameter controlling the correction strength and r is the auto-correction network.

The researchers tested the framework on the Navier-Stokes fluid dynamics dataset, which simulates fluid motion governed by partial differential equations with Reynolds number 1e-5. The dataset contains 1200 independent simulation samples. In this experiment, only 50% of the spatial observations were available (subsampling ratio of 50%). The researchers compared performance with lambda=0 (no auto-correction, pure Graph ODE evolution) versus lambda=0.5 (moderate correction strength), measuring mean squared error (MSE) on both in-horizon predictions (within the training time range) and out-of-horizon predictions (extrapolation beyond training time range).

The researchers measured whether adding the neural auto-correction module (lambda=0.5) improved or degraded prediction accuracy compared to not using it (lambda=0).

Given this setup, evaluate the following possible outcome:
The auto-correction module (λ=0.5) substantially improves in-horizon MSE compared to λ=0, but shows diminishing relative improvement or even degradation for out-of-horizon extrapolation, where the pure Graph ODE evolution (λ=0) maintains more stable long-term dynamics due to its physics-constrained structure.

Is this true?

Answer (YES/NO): NO